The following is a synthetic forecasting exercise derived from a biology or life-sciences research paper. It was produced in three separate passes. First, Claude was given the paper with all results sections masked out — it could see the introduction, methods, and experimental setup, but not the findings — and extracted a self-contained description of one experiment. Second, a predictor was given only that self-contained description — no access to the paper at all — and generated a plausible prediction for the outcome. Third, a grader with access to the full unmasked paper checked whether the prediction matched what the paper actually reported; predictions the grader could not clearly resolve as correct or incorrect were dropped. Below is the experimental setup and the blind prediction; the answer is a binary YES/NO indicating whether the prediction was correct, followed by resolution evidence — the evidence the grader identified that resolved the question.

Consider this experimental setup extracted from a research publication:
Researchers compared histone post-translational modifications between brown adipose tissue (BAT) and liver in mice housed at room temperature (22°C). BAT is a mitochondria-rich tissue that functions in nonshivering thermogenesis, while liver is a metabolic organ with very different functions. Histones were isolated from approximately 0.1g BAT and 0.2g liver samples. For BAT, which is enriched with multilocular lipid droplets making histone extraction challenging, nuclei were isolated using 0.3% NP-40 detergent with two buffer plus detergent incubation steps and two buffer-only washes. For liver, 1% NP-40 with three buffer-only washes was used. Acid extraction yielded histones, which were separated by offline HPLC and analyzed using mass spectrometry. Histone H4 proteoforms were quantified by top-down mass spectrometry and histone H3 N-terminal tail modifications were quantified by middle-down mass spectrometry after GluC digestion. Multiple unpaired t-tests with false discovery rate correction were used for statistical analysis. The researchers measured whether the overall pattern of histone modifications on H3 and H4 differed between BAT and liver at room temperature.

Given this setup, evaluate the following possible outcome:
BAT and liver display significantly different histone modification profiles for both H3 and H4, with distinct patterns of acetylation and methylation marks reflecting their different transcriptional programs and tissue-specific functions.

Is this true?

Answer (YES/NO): NO